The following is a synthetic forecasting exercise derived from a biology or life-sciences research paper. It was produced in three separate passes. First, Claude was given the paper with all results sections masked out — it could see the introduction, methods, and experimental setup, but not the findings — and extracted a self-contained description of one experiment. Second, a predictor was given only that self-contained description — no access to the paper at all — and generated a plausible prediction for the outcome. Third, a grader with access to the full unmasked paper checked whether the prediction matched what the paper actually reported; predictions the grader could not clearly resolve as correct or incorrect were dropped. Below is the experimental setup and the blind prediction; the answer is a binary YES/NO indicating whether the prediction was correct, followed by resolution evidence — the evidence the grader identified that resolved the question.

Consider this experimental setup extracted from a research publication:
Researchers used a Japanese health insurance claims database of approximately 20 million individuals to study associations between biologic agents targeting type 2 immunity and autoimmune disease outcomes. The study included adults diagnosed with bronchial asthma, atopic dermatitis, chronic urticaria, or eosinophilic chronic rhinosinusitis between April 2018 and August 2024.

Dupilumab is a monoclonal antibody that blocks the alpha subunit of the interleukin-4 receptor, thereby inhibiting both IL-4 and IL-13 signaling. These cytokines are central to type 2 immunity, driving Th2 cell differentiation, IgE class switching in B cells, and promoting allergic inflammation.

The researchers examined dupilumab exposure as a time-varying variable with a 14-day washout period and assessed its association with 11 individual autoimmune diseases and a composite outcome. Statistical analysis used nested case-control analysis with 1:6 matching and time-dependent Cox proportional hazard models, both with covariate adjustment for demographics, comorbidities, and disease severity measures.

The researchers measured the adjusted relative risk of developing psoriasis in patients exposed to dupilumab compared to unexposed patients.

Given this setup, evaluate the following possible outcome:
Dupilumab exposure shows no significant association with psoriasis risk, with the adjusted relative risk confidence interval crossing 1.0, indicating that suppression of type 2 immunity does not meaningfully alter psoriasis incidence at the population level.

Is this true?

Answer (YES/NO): NO